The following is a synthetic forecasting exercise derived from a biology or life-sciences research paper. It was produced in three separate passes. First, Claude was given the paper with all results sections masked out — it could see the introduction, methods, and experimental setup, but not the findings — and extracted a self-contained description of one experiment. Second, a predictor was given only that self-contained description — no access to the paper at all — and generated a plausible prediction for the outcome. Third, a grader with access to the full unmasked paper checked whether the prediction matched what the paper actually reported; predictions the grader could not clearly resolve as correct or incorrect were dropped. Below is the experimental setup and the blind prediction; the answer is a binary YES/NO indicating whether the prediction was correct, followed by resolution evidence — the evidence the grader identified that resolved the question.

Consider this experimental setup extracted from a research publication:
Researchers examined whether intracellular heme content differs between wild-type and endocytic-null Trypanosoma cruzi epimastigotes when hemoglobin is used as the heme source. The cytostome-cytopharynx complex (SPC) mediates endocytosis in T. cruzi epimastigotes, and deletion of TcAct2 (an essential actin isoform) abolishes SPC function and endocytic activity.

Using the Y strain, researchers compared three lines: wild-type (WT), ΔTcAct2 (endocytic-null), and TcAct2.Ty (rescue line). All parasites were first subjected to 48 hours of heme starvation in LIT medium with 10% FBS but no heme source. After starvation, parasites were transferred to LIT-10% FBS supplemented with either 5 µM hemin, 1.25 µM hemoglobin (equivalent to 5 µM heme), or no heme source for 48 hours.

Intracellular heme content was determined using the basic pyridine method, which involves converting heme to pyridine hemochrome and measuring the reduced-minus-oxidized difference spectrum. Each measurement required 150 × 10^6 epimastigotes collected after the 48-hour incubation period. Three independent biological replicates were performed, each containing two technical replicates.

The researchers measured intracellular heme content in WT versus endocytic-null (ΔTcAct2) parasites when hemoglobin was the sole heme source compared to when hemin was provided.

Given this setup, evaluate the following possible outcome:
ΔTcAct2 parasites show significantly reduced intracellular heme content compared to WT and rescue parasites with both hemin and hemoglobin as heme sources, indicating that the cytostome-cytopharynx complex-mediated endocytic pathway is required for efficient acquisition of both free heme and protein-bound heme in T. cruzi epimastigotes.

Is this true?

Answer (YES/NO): NO